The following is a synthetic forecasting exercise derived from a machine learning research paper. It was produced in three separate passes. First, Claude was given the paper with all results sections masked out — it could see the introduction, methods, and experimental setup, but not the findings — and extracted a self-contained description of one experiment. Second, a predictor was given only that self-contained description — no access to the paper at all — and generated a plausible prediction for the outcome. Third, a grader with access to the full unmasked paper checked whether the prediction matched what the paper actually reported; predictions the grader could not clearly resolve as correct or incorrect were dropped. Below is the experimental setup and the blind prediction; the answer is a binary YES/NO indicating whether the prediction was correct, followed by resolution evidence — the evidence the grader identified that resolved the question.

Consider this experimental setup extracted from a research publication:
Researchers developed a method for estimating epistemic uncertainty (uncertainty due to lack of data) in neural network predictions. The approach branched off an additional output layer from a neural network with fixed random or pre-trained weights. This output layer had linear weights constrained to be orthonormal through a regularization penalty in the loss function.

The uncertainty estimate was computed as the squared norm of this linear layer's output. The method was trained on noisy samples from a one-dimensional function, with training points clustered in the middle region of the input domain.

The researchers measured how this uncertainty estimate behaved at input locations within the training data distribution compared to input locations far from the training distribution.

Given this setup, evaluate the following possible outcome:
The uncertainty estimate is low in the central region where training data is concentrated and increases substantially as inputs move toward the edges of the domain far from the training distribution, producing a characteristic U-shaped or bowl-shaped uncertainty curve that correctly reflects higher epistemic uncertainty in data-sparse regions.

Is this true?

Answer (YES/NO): YES